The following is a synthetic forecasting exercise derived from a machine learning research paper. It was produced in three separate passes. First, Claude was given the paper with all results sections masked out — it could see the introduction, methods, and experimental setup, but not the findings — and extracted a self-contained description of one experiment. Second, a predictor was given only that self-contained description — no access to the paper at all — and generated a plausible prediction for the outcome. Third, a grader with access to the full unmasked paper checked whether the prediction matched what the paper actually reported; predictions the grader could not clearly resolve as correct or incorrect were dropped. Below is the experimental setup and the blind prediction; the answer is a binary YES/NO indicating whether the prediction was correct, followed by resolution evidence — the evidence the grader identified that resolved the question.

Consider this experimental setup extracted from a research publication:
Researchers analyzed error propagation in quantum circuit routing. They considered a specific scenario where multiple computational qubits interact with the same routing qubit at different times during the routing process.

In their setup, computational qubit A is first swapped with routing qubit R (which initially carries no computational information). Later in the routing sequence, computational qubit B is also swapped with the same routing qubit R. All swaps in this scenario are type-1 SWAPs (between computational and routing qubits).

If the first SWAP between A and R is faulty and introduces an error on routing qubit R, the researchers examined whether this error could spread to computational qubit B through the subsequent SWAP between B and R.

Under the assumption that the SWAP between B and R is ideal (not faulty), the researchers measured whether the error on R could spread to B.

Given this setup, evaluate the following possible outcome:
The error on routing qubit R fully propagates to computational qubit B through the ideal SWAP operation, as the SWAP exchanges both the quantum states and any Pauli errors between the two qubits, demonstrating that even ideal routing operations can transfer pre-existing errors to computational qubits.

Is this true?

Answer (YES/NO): NO